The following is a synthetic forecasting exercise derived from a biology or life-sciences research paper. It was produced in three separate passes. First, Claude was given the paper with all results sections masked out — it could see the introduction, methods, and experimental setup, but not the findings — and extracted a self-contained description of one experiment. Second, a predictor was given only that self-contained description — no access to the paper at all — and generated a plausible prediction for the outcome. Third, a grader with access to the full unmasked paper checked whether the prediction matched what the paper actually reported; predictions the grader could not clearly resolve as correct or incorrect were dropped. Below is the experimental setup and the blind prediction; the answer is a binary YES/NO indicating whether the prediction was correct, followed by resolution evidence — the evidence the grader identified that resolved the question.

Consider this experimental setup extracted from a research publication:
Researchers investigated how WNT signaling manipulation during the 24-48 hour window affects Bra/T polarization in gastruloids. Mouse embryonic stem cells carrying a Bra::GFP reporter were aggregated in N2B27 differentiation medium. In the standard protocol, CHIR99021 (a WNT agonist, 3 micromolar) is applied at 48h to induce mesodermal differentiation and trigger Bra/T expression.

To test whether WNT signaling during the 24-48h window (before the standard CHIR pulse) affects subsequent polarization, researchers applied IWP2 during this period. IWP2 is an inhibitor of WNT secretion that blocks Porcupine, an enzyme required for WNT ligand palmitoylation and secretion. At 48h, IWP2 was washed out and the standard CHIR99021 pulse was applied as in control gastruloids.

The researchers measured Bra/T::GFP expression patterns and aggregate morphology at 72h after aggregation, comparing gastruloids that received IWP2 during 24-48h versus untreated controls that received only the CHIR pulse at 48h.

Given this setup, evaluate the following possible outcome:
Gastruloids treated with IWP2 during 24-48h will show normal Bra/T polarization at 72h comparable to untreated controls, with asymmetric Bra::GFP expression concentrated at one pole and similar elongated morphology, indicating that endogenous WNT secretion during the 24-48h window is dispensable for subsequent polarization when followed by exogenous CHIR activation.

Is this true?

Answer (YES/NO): NO